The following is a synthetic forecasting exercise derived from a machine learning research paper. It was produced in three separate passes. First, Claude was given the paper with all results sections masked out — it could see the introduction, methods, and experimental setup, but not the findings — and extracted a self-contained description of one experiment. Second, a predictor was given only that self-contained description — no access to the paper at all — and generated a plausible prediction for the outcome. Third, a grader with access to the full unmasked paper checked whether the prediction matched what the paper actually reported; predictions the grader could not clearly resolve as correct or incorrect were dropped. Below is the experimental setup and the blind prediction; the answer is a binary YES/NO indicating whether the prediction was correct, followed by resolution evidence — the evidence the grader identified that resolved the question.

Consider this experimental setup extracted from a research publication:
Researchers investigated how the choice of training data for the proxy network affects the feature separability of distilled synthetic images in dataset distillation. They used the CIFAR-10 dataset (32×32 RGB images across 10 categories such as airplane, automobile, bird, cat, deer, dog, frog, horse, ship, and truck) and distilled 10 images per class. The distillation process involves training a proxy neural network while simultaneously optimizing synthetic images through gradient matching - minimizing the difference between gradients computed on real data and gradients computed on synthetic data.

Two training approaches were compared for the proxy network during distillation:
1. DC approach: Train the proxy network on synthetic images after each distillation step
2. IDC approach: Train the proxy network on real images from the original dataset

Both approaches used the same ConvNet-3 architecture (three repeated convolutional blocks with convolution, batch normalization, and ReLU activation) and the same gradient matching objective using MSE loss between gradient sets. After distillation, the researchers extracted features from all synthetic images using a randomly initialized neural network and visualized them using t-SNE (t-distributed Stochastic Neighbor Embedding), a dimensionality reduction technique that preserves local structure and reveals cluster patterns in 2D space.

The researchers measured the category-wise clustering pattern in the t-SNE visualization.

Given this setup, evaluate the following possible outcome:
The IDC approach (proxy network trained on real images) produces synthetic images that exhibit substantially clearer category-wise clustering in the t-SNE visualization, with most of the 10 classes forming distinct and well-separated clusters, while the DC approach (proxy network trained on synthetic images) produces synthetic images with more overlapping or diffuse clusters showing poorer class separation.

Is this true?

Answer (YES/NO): NO